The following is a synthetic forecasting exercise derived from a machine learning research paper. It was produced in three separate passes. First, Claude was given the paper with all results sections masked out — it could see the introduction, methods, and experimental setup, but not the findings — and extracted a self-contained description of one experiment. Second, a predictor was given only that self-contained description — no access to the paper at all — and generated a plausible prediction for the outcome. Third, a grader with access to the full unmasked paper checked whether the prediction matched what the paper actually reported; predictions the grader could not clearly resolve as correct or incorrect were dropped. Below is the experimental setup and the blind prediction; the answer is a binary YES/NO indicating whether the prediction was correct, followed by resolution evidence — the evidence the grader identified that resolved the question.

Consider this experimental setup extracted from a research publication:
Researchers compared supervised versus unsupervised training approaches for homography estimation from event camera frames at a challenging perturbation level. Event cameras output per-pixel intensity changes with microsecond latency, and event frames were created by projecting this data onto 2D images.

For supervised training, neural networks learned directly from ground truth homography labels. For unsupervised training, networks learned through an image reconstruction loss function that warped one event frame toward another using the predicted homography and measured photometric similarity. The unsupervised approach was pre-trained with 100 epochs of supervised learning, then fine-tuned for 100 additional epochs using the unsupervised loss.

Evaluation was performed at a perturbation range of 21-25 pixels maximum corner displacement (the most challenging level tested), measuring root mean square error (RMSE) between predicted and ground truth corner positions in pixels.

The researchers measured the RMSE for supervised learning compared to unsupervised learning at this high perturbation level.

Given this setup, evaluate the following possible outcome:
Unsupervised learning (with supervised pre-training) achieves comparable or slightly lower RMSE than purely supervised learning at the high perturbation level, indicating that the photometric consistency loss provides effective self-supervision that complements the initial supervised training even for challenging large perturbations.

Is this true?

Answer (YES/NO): NO